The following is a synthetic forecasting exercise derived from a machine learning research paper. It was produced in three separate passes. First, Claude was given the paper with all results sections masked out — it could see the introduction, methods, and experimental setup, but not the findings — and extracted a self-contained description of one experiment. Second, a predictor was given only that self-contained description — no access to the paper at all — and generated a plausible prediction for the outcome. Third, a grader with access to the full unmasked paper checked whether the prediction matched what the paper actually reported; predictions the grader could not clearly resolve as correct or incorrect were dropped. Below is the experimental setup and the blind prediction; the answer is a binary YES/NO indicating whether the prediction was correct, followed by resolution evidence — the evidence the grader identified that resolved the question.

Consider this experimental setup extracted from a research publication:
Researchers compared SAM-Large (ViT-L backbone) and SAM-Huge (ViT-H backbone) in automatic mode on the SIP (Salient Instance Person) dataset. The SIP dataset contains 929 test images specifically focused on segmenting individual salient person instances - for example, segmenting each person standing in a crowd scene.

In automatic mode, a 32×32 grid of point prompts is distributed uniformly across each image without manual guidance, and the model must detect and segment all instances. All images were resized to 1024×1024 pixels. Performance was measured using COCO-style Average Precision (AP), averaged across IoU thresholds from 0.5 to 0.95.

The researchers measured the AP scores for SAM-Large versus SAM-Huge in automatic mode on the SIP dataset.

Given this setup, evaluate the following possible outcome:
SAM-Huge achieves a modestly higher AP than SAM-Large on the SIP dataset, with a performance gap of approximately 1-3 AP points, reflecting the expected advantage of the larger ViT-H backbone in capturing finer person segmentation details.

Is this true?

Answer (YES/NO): NO